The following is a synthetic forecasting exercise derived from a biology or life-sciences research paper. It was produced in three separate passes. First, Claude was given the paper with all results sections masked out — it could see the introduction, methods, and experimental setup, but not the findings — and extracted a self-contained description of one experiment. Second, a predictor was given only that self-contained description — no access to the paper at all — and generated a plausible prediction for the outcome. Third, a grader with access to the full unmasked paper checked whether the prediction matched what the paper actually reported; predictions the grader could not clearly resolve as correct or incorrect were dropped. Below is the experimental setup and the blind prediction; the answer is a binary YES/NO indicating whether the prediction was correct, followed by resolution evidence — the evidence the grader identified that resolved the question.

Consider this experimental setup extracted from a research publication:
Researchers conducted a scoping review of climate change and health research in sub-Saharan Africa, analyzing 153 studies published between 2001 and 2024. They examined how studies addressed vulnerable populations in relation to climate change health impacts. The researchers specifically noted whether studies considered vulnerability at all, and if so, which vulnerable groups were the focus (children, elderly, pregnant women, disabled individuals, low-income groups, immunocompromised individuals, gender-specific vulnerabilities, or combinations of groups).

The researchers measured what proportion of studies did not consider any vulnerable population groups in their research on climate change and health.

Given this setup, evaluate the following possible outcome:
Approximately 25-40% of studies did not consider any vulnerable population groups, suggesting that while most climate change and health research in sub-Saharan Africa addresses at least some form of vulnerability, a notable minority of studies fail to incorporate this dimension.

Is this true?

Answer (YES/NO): NO